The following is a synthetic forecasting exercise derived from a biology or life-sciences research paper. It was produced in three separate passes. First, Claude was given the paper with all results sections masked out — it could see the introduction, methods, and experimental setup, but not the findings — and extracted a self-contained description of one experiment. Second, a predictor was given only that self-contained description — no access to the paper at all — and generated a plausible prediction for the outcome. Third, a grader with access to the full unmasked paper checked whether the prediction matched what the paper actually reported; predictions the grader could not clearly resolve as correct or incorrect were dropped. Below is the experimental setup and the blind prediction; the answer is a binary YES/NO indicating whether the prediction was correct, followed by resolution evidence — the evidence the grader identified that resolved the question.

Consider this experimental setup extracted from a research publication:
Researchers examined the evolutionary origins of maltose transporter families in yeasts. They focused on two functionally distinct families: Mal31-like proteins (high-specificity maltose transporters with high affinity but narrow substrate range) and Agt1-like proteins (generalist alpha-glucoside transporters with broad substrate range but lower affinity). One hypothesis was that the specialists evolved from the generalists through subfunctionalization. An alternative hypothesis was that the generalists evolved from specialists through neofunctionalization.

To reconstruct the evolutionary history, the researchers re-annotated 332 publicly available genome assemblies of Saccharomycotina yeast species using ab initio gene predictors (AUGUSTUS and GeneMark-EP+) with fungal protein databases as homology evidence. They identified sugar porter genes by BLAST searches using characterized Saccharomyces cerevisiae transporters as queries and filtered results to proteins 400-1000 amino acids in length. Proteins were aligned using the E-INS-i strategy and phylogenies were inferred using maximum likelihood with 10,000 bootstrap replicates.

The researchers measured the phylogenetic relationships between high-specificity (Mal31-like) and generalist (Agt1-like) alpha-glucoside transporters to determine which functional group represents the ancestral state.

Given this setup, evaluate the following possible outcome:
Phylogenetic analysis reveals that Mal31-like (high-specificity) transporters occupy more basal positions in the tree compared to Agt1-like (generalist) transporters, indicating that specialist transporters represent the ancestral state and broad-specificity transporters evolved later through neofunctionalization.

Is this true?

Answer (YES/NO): NO